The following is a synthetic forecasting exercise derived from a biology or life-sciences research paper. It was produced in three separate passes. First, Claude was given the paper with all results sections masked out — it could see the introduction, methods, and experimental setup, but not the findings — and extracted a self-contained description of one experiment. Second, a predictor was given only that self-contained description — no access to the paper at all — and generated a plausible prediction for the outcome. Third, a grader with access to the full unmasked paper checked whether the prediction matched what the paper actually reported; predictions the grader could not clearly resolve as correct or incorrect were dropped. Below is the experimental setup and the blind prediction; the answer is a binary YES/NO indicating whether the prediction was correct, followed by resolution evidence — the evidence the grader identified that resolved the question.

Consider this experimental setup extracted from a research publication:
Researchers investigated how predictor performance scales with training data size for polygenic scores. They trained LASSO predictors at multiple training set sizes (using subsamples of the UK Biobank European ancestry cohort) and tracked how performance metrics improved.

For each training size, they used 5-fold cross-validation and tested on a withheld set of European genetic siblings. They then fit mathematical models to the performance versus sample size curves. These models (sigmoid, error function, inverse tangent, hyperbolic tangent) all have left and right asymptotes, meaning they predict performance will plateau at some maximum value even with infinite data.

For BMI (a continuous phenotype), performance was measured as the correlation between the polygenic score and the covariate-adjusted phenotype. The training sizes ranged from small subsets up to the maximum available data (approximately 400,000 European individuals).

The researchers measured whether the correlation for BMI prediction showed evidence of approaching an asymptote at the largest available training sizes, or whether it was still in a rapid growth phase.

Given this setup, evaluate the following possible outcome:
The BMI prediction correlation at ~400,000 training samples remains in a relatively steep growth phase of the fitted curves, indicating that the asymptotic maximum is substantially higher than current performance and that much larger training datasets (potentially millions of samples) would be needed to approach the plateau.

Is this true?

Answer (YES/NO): NO